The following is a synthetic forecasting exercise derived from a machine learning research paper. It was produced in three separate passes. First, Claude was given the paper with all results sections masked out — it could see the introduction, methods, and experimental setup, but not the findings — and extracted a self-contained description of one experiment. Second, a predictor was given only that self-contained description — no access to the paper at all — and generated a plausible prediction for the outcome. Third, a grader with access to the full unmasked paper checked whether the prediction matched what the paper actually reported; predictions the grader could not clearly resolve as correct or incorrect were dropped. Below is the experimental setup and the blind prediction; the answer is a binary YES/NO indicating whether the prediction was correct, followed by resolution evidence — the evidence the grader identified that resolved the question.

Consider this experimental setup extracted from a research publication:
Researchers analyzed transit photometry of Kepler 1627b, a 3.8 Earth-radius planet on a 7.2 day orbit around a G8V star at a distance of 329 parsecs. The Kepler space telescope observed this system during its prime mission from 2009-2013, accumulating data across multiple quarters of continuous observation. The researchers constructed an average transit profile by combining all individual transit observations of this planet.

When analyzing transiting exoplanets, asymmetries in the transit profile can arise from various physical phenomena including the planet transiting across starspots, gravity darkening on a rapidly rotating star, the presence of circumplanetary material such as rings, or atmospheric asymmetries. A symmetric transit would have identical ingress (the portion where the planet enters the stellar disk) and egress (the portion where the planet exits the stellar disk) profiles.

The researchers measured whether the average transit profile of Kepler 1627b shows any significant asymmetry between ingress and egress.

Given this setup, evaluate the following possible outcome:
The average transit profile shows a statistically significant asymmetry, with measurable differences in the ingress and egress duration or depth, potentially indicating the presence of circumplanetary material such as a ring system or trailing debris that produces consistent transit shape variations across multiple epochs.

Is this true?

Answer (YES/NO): YES